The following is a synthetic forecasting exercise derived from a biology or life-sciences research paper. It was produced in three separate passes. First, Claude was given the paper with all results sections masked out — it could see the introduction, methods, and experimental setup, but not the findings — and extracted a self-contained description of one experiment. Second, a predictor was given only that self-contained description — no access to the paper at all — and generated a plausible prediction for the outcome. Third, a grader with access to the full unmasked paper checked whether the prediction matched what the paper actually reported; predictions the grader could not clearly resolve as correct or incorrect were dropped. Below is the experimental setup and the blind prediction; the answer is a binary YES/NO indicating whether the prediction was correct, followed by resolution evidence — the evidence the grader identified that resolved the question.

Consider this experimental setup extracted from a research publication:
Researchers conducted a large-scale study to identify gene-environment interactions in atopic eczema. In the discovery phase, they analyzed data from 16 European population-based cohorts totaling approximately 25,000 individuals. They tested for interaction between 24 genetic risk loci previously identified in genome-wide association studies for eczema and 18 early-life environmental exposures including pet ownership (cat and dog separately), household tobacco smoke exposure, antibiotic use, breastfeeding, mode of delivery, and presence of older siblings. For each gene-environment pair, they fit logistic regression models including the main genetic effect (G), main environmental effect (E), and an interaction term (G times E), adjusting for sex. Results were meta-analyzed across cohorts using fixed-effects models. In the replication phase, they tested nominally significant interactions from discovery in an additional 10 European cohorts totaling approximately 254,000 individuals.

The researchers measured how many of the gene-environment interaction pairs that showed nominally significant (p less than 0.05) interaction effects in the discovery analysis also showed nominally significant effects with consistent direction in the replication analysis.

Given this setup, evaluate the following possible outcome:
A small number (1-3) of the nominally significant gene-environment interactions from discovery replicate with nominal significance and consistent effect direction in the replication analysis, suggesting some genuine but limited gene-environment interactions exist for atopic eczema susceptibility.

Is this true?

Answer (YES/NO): YES